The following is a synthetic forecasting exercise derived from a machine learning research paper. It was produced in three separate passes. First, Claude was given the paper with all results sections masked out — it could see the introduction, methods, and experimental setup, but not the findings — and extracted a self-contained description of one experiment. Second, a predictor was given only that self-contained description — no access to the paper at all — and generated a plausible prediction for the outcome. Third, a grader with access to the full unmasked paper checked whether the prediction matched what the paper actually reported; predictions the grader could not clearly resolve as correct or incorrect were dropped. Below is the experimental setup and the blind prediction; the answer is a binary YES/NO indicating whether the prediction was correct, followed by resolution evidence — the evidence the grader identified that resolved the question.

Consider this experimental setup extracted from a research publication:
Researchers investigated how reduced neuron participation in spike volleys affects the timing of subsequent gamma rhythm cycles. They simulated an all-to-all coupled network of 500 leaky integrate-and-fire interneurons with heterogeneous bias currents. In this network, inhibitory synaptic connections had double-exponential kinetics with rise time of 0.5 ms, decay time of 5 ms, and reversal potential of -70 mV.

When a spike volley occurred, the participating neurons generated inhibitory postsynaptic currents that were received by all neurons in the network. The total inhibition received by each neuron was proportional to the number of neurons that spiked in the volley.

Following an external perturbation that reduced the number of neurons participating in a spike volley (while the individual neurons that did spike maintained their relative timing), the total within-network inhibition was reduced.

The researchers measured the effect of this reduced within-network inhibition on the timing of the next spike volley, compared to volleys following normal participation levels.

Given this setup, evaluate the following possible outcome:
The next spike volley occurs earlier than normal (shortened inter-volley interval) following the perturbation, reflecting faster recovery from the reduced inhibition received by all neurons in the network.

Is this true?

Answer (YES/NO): YES